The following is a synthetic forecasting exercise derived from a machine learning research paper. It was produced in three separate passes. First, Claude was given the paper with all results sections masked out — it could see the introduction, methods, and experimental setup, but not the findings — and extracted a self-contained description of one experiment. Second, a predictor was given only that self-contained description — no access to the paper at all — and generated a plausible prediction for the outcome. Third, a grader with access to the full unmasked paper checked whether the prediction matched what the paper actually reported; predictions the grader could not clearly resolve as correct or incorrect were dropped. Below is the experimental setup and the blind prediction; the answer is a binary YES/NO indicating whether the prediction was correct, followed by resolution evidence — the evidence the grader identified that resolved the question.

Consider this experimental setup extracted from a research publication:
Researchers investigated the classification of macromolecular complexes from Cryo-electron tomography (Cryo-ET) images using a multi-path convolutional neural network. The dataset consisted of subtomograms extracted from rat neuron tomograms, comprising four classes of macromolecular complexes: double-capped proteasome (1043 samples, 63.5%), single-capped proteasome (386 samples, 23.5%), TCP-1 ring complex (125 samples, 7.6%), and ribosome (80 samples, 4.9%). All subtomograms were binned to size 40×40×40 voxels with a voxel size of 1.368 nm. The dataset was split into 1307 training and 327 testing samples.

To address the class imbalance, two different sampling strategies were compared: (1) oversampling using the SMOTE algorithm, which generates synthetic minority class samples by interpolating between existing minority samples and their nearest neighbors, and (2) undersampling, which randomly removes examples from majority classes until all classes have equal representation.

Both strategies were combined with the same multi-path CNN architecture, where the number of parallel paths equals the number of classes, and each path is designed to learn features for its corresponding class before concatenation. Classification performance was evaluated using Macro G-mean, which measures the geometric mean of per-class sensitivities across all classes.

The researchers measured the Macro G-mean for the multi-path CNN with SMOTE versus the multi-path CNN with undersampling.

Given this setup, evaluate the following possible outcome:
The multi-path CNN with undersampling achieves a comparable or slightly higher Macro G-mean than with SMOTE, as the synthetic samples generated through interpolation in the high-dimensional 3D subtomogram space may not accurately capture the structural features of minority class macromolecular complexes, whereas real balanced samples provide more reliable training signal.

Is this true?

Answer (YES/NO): NO